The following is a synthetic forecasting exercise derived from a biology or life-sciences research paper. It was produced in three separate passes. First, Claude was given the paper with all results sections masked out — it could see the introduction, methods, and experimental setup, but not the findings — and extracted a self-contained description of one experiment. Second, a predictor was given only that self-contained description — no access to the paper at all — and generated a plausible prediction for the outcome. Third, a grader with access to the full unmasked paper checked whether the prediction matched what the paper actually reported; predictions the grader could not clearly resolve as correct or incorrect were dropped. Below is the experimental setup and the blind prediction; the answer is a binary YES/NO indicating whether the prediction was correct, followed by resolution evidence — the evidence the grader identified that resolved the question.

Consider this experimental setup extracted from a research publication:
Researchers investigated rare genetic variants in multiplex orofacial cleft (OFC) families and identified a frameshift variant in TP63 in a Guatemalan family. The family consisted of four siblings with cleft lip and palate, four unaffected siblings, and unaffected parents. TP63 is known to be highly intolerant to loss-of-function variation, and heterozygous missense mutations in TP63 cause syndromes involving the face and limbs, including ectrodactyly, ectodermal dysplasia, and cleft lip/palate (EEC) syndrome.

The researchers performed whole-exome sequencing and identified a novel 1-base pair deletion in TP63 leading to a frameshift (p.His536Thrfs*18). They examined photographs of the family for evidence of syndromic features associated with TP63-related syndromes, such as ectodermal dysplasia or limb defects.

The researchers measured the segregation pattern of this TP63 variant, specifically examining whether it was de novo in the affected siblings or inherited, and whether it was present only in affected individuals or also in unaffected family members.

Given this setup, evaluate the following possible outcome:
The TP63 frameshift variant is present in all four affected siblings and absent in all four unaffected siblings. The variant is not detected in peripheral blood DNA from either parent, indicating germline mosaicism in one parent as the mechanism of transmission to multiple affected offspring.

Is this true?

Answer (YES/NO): NO